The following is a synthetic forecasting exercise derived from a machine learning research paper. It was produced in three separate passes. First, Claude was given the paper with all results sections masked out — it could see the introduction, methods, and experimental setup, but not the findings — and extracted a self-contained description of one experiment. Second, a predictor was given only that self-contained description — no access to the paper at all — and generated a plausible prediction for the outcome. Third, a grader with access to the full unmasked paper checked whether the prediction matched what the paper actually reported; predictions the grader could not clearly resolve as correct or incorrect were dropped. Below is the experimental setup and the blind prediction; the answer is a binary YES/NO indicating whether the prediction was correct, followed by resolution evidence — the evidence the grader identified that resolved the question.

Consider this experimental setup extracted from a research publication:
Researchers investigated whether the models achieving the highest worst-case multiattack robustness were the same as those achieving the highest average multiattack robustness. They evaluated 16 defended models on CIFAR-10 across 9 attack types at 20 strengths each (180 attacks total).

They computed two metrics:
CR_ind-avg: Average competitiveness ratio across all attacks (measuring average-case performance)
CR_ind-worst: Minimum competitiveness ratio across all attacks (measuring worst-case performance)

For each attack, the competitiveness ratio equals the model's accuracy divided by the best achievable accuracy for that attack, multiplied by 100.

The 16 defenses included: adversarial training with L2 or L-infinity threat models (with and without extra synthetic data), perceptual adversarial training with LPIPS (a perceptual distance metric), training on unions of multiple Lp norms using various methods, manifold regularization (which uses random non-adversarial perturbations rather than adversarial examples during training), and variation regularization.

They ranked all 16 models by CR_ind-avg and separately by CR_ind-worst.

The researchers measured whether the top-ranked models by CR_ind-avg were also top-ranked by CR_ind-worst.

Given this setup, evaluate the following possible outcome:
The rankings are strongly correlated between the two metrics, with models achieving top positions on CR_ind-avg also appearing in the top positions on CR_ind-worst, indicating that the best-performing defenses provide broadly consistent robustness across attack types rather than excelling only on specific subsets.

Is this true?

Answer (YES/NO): NO